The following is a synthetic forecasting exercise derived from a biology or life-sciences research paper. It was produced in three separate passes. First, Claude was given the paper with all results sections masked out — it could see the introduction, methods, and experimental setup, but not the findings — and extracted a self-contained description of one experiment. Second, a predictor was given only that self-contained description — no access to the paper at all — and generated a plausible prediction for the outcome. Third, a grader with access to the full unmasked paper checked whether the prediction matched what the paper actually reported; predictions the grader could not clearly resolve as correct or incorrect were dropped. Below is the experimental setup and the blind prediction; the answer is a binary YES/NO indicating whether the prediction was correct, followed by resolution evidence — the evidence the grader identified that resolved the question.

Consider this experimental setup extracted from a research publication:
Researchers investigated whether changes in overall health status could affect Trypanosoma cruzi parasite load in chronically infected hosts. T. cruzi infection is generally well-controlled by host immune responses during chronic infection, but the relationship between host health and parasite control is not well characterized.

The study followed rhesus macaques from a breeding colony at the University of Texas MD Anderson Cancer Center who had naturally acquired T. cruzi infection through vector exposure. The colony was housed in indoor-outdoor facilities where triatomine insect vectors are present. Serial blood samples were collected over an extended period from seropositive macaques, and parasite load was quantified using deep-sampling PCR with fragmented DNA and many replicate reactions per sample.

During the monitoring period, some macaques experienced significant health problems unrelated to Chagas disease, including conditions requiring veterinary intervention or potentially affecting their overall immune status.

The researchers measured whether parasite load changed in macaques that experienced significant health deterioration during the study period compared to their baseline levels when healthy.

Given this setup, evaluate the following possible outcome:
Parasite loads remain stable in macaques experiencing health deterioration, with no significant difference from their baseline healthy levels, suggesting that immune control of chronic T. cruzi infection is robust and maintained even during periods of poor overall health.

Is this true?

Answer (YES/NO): NO